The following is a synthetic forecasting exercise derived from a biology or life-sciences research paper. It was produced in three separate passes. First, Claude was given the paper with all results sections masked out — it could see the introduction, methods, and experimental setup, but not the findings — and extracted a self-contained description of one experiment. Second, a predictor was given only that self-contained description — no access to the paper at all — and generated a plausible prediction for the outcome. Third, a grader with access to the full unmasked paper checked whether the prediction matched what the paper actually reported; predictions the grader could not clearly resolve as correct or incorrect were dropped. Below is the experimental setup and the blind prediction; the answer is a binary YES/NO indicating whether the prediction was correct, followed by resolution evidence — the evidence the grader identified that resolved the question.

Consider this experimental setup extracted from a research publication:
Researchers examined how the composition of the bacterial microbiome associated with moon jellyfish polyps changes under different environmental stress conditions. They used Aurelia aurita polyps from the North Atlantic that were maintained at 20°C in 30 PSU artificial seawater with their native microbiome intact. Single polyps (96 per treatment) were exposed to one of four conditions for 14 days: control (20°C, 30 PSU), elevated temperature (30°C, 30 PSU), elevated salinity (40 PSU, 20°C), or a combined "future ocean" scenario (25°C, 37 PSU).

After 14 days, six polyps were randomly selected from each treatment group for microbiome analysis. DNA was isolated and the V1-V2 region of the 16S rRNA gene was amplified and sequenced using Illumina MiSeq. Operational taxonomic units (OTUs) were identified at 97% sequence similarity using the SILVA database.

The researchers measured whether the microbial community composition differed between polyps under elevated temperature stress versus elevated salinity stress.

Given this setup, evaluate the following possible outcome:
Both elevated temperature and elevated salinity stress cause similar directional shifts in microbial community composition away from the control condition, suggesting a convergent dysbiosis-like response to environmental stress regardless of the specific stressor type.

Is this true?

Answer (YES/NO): NO